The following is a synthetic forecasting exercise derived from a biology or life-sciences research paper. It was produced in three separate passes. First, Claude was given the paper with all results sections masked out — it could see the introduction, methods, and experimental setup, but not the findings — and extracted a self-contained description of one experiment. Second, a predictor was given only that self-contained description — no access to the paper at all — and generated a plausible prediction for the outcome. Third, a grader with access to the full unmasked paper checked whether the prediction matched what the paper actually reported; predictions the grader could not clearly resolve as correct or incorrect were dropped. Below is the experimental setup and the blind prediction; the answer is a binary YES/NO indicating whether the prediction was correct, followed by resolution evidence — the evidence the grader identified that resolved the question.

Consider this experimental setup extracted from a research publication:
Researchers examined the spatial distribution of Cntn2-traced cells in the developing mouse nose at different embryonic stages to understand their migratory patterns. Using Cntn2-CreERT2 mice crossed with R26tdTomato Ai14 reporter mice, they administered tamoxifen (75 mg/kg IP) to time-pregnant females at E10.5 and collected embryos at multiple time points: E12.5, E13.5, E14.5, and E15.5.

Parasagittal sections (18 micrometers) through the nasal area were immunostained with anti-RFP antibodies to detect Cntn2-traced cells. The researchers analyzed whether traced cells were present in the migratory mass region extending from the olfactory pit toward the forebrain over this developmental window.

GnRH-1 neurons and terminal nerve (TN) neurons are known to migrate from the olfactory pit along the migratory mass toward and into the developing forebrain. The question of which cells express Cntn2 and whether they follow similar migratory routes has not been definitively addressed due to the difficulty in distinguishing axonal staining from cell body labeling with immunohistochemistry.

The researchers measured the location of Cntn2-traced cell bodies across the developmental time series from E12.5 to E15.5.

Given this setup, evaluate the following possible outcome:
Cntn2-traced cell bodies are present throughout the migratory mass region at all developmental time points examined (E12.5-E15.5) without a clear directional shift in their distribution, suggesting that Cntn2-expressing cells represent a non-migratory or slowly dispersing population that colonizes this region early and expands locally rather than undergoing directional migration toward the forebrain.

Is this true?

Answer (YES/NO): NO